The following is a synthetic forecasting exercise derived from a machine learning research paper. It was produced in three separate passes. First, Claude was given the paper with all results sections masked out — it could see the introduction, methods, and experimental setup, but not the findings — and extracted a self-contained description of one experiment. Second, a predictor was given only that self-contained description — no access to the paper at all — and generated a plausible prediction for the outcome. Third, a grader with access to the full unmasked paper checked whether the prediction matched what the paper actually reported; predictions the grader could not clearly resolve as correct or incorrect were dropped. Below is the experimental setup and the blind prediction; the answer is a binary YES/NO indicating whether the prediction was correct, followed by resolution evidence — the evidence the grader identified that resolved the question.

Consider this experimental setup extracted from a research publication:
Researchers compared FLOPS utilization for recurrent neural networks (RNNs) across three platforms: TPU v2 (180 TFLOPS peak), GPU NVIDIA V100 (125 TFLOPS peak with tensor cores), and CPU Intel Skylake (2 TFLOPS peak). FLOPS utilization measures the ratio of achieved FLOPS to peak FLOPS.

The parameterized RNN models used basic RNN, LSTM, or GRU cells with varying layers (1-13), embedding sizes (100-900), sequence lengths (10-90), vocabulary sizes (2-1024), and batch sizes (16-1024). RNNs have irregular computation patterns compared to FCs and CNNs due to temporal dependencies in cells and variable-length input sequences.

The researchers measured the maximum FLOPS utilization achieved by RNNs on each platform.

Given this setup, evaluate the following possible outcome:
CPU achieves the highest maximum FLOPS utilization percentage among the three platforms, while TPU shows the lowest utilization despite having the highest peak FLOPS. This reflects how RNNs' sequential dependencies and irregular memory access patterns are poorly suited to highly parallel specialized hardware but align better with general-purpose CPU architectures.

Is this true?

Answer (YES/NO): NO